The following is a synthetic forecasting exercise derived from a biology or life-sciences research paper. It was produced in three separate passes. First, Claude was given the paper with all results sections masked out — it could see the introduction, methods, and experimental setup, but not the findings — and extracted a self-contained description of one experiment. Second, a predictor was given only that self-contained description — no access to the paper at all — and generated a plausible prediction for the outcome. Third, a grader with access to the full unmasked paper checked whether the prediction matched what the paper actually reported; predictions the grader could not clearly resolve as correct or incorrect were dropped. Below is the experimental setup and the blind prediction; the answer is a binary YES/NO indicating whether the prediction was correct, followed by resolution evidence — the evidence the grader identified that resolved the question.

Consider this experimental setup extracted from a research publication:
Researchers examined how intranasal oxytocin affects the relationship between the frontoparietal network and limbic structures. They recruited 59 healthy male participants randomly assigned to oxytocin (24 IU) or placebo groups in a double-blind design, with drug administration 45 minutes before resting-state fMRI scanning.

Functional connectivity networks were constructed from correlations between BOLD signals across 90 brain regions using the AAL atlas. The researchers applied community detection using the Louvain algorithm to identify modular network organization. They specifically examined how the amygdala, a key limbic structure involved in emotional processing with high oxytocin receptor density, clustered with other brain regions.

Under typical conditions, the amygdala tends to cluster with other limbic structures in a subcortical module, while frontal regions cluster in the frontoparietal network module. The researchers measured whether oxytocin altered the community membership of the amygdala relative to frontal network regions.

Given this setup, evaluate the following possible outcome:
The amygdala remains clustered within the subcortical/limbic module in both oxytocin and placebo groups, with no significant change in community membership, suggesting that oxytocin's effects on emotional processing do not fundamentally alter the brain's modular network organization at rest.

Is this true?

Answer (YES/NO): NO